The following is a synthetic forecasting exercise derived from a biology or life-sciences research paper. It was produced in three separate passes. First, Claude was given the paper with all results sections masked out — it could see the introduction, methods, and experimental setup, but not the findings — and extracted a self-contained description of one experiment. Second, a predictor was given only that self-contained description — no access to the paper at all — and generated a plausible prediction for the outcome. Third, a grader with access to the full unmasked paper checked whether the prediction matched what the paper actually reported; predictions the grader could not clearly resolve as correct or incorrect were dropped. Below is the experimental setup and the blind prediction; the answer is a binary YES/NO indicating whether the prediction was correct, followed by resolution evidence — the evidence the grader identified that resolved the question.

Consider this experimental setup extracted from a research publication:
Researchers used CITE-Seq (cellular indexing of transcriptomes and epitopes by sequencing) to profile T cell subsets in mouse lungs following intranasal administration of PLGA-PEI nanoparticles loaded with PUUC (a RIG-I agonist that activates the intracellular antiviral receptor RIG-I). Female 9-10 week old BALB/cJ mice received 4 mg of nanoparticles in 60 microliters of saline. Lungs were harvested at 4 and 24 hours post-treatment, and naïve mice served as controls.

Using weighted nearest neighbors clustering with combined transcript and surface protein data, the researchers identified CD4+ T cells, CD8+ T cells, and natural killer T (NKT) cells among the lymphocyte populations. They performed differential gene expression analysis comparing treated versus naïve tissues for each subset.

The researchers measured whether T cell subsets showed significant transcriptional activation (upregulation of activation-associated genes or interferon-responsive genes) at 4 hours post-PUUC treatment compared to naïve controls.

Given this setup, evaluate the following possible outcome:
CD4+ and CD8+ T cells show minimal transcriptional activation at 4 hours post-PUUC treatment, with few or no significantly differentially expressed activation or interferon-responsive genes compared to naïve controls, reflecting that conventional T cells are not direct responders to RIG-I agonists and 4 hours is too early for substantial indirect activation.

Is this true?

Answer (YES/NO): YES